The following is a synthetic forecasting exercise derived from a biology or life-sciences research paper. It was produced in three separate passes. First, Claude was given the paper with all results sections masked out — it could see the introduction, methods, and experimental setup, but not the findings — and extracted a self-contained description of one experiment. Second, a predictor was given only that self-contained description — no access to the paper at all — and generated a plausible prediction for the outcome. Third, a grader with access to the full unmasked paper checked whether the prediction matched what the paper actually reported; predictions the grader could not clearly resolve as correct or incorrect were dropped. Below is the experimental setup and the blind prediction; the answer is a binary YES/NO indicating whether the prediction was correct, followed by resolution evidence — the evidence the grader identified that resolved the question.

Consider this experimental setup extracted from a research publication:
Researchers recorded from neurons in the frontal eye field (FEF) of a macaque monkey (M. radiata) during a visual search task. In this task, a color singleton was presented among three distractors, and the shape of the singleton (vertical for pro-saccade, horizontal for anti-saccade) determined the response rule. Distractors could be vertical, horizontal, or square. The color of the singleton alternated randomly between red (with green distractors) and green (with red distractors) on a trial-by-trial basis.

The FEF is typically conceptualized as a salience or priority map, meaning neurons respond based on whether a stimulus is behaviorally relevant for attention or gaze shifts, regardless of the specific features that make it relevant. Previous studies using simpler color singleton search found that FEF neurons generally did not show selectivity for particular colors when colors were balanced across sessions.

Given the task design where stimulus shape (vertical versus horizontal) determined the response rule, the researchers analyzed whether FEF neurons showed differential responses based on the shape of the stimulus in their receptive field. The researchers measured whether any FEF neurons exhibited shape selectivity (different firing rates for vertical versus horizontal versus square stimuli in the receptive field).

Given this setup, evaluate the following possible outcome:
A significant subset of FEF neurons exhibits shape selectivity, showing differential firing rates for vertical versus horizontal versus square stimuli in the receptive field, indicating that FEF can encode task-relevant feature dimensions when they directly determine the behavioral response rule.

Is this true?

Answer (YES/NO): YES